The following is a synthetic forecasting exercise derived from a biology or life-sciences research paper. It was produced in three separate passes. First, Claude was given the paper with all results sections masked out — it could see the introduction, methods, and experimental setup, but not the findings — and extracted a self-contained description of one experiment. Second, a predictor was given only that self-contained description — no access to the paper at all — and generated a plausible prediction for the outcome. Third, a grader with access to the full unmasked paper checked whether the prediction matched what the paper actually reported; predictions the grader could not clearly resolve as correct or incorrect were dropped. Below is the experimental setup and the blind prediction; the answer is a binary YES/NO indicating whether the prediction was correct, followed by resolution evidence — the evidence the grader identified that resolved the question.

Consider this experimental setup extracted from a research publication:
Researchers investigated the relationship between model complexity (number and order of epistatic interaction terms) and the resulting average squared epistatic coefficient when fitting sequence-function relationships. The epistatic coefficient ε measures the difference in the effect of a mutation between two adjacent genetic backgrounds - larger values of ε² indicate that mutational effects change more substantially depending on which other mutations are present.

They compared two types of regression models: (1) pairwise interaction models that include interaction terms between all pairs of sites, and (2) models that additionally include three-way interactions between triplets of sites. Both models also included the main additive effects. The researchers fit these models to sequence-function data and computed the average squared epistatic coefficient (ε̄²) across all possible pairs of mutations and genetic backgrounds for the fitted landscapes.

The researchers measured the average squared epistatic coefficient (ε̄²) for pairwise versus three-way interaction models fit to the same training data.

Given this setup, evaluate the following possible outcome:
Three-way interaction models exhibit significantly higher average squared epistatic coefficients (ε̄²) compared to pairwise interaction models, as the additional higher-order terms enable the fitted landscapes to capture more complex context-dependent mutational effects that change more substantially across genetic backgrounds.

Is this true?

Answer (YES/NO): YES